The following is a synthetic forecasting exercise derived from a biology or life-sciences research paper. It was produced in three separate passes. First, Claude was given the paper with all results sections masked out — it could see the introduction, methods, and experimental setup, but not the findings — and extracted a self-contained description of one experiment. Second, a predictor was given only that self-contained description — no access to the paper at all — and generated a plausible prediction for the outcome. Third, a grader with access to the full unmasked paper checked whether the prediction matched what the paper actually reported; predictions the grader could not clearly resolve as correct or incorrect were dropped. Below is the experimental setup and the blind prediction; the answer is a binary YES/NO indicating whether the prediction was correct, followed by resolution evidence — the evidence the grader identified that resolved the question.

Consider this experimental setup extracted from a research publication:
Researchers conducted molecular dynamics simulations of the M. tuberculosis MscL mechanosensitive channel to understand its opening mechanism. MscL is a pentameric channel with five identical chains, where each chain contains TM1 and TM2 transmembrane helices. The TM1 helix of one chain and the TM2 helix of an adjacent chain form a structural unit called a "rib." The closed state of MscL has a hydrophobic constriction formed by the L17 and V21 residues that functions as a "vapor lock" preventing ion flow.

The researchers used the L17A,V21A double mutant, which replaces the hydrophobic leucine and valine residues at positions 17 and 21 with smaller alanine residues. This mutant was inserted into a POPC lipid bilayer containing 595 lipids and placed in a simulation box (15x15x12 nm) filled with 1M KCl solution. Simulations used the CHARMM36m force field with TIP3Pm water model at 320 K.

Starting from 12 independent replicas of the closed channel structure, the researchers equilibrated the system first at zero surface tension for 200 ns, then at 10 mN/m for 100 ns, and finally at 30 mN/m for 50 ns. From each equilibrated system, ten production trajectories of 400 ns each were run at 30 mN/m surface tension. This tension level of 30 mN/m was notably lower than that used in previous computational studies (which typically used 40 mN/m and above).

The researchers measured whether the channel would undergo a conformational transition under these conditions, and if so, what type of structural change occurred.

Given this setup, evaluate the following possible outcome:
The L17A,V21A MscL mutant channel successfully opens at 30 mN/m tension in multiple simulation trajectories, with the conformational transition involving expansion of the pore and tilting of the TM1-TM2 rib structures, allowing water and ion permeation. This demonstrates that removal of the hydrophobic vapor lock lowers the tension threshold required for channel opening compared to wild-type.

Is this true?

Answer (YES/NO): NO